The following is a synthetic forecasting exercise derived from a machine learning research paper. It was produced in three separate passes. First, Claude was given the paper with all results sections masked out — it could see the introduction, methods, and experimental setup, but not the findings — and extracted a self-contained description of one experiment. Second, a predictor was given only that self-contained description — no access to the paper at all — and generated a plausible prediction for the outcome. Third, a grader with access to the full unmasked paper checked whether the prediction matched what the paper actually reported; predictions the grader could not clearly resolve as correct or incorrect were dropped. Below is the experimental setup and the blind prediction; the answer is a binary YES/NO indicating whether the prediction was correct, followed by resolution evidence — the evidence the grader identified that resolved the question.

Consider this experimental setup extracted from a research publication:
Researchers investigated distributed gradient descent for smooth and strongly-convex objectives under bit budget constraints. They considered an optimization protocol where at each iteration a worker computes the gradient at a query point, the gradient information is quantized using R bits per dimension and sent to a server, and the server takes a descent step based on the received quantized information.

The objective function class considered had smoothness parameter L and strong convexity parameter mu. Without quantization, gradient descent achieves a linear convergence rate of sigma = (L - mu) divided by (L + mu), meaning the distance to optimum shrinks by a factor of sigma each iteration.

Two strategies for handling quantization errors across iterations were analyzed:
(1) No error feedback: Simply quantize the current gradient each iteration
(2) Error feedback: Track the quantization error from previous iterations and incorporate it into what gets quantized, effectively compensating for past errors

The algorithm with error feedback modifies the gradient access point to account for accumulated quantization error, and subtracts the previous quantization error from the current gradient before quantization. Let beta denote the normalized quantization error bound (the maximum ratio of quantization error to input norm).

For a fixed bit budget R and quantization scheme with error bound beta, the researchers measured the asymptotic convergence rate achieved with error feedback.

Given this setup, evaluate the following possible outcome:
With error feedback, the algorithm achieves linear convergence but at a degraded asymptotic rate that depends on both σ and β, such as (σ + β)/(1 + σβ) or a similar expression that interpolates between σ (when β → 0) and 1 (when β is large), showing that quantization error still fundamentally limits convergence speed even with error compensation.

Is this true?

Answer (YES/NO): NO